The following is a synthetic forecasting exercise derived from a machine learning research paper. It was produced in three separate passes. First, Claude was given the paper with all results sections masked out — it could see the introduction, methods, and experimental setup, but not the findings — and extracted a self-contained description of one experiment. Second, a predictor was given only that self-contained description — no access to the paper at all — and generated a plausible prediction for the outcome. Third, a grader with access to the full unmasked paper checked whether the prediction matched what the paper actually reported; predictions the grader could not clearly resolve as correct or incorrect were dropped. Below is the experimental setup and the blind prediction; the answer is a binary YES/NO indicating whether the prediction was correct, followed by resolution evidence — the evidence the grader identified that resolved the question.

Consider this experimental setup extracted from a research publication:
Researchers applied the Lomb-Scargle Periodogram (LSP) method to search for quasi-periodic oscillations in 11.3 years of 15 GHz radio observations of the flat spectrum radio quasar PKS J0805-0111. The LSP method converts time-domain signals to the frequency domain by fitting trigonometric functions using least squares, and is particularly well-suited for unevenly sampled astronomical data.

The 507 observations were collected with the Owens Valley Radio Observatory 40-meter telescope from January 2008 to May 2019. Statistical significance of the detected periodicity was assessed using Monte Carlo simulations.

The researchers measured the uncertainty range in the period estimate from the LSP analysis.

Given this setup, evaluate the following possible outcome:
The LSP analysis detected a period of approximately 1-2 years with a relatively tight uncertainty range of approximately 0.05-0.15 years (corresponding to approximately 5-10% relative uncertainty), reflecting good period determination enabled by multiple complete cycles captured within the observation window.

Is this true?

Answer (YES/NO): NO